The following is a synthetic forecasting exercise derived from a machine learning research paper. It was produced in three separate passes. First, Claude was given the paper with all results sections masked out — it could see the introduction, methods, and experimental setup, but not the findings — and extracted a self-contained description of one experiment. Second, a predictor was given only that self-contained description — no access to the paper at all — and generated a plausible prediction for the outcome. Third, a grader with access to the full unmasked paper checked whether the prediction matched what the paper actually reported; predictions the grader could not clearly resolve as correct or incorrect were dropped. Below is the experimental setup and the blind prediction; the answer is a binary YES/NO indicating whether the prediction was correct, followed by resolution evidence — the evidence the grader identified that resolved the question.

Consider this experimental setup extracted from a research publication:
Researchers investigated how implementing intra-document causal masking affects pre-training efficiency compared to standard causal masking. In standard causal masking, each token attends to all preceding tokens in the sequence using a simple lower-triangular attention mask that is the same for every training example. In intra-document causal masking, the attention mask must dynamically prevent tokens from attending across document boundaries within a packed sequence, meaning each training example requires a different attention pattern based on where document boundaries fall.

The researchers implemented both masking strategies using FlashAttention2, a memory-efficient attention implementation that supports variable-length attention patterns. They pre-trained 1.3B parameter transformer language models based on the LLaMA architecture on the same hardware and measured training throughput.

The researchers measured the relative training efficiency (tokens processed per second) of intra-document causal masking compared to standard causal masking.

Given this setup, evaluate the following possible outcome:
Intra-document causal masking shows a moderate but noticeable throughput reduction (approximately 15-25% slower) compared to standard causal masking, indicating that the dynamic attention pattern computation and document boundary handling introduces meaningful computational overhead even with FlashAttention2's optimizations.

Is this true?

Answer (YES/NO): NO